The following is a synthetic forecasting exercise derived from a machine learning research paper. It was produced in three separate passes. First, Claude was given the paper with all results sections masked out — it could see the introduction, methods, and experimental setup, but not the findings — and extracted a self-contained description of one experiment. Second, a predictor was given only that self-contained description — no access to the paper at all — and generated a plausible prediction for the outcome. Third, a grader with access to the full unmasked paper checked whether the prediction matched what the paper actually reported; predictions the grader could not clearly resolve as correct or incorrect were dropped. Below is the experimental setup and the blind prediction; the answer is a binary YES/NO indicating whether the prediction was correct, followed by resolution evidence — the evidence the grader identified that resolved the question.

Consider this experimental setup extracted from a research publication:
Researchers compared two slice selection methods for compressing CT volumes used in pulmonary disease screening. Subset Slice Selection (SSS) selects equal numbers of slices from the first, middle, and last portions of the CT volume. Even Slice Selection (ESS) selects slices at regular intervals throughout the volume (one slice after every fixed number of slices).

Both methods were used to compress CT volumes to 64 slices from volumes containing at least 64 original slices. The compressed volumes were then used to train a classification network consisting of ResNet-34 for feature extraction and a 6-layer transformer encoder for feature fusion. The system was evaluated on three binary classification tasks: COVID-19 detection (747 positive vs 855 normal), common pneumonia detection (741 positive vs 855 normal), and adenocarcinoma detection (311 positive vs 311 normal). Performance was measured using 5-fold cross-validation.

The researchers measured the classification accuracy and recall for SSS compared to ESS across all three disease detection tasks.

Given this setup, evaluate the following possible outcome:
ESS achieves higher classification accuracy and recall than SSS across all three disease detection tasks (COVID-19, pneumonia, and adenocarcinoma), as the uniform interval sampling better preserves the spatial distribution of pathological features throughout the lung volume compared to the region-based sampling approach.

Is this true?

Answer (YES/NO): NO